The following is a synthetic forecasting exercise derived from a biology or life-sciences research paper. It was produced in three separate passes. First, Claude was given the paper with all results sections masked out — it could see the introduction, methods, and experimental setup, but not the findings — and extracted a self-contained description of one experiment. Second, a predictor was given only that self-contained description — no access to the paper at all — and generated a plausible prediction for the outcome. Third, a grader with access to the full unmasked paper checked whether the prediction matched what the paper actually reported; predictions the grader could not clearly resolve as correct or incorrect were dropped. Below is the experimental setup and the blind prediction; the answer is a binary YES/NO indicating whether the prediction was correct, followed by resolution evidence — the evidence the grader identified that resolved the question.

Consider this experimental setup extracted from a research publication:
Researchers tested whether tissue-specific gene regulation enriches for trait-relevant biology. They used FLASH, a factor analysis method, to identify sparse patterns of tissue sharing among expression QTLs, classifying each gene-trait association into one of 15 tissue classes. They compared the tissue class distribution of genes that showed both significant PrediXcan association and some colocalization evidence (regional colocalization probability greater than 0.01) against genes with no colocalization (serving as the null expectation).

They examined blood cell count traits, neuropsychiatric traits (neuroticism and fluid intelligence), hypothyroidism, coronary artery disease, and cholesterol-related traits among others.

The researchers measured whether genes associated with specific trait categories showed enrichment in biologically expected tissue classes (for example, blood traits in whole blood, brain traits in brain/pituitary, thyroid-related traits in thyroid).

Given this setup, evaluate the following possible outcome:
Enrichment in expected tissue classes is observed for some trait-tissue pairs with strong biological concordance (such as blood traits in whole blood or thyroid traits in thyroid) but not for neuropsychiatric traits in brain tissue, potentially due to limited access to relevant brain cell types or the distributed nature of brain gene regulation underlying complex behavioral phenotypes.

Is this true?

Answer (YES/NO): NO